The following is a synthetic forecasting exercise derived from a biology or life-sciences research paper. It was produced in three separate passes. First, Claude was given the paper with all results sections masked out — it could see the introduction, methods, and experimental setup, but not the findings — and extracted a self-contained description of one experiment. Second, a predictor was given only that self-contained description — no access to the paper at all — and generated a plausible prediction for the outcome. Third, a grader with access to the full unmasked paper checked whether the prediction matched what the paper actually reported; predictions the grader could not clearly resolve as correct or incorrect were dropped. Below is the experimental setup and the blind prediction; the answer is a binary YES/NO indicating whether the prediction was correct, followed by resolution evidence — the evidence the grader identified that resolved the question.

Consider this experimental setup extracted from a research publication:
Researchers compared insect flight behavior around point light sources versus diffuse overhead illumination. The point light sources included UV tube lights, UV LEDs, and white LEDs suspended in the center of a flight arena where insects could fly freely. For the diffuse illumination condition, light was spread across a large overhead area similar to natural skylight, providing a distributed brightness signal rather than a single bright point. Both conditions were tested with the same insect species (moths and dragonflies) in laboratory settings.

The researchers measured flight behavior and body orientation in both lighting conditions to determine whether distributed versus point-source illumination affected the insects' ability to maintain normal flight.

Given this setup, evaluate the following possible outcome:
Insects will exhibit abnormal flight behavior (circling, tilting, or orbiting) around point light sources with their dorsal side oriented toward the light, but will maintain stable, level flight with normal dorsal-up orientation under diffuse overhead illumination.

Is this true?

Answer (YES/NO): YES